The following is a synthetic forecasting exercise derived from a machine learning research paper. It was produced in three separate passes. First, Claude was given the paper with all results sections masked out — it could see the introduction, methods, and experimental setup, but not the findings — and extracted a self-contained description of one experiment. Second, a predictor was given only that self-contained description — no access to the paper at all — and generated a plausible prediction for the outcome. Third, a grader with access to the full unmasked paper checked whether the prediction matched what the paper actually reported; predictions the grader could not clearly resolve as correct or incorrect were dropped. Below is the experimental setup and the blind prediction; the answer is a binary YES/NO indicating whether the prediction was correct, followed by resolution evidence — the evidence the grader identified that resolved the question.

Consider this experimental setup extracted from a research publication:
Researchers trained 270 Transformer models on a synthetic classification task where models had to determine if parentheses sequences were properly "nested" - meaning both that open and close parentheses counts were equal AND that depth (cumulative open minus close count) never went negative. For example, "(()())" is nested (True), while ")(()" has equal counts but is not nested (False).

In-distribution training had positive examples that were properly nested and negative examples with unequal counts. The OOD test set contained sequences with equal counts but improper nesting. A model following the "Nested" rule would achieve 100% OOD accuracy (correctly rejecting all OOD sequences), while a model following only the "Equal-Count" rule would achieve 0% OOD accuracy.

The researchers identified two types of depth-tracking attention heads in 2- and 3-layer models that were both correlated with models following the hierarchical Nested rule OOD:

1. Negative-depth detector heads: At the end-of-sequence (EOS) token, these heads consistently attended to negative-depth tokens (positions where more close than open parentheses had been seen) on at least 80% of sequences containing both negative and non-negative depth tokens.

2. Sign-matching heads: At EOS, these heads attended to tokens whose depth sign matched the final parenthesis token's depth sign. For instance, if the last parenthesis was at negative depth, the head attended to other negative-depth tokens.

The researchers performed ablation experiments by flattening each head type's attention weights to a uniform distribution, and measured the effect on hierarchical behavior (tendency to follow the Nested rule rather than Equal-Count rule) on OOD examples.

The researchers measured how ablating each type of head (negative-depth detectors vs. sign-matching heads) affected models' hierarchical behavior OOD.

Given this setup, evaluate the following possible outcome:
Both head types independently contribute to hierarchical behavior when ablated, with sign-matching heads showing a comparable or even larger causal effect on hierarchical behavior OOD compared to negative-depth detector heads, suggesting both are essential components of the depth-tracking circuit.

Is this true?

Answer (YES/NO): NO